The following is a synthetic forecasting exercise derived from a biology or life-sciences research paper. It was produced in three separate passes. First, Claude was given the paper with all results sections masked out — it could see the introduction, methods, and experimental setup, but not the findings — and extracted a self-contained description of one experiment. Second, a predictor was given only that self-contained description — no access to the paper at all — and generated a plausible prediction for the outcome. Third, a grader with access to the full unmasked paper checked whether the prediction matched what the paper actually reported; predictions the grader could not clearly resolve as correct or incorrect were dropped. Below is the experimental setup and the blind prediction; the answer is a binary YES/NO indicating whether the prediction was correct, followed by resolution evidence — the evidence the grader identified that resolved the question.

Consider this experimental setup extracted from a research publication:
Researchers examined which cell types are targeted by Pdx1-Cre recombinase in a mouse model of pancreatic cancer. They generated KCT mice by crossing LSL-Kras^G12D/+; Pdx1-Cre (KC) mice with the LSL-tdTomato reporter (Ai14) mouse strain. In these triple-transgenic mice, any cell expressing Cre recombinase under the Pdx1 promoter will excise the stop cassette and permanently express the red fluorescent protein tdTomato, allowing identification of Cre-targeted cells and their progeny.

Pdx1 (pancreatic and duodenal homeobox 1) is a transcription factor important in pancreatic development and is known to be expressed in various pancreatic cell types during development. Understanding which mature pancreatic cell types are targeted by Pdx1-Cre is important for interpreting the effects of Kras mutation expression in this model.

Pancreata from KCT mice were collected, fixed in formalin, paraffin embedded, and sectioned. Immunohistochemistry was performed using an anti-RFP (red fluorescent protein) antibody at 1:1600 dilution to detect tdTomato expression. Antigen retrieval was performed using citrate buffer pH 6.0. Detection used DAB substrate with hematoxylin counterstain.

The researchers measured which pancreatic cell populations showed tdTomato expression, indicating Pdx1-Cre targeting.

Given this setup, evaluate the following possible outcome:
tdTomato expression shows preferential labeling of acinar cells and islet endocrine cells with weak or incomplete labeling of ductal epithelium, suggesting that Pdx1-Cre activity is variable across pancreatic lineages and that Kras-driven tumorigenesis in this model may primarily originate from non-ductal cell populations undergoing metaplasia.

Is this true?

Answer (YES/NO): NO